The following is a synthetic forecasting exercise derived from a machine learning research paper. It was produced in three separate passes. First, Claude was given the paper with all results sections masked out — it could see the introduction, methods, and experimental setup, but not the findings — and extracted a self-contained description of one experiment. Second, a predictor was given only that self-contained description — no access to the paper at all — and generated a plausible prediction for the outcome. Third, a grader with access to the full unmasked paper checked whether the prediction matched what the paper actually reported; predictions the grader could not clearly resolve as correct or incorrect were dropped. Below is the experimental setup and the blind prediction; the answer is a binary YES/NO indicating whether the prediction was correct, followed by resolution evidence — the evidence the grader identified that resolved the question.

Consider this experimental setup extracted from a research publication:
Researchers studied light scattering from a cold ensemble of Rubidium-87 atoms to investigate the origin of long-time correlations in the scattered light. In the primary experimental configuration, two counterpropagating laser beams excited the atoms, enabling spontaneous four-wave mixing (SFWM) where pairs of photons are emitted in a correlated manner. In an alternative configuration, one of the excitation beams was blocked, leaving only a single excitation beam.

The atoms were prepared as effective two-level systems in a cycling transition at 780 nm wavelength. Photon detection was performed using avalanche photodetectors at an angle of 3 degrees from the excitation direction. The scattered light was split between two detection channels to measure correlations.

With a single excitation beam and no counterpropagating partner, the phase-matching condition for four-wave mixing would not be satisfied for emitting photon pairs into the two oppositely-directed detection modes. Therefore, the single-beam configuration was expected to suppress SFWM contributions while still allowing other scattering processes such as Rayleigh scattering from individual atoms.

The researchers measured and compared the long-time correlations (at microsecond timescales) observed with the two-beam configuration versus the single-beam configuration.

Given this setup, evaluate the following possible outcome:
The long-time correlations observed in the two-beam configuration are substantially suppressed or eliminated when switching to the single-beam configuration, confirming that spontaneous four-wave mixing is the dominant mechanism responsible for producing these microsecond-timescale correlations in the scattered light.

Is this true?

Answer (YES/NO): NO